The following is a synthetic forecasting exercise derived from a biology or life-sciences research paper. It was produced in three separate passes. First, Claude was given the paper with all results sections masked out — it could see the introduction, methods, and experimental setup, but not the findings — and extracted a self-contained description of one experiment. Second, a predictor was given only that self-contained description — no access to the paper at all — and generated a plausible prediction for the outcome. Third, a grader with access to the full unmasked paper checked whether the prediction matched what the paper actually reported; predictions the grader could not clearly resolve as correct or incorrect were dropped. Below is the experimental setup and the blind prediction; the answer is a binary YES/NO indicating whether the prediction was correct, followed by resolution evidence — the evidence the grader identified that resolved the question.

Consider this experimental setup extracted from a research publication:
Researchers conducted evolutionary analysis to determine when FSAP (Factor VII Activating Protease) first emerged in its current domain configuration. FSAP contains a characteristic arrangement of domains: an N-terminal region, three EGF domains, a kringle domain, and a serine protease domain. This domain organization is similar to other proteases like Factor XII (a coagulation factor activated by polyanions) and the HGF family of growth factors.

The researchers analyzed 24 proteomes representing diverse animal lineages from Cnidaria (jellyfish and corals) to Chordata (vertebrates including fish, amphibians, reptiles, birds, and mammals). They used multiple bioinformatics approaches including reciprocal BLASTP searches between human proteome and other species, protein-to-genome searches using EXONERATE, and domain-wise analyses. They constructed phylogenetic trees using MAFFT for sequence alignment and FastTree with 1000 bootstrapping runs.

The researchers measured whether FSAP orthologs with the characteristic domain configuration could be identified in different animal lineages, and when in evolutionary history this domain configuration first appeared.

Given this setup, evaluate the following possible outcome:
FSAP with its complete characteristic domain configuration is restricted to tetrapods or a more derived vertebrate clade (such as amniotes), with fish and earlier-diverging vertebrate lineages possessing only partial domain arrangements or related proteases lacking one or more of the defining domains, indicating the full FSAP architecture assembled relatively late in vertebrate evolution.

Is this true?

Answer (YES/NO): NO